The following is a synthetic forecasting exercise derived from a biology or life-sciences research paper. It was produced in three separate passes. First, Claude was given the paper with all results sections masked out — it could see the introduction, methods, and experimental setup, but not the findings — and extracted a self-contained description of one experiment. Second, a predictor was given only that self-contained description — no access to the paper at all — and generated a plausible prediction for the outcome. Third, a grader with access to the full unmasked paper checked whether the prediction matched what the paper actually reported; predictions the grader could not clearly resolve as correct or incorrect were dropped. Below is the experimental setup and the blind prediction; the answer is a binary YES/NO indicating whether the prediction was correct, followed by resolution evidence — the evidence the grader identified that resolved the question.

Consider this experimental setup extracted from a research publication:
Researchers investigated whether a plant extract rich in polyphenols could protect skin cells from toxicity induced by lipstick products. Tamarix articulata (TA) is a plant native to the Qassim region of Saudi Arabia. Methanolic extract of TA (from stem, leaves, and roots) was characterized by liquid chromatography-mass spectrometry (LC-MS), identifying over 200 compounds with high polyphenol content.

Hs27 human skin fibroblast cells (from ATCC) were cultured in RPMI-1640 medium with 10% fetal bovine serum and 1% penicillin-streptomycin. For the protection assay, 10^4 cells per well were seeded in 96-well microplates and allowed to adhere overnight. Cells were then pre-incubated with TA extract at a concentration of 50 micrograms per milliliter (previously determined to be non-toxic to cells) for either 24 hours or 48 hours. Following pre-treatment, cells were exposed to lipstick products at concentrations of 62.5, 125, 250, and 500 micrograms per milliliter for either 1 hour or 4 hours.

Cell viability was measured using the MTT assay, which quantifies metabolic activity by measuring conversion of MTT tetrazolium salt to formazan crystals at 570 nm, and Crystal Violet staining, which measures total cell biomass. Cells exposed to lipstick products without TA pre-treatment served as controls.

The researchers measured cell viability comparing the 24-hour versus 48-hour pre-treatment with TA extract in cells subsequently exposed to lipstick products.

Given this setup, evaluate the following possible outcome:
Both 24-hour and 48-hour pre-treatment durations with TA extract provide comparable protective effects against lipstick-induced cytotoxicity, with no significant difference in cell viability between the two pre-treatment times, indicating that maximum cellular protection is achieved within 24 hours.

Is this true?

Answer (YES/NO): NO